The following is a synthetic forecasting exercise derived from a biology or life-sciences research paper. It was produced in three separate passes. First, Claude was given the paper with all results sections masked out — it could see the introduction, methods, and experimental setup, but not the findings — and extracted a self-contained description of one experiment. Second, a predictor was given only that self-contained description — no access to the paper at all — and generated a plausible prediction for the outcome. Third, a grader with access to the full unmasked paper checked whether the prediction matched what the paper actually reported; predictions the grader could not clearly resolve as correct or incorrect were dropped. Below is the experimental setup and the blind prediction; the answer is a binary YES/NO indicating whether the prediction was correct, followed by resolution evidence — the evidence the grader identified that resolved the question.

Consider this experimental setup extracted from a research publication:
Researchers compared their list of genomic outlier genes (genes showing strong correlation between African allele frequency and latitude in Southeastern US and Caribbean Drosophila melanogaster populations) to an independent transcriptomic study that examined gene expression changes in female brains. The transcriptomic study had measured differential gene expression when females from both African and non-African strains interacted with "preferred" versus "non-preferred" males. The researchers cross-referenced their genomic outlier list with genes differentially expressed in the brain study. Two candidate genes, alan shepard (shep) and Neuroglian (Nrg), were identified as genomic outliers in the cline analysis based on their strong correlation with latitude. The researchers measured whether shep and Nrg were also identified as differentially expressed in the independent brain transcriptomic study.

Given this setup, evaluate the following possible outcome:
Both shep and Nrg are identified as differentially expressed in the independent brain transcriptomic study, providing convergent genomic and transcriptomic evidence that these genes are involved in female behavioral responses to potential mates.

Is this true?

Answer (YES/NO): NO